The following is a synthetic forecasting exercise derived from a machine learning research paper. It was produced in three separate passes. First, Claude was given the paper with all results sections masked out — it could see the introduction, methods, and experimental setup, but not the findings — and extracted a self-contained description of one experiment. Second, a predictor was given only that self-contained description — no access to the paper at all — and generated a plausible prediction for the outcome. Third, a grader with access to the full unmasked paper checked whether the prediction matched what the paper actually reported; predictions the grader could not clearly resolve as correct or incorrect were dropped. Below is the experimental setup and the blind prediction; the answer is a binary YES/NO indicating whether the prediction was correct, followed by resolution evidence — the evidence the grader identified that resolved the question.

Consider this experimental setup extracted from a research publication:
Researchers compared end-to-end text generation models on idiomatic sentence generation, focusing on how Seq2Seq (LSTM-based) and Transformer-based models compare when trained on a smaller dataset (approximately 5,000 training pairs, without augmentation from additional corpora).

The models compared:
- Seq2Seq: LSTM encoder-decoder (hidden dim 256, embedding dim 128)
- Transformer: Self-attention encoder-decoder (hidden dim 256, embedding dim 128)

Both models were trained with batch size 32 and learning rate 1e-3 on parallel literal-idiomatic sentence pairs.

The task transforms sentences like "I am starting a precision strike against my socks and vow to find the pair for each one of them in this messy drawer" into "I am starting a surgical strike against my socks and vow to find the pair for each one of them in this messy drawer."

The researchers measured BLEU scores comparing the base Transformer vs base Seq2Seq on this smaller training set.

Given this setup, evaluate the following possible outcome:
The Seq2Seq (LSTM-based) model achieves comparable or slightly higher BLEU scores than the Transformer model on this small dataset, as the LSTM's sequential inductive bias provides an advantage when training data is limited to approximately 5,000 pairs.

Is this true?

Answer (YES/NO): YES